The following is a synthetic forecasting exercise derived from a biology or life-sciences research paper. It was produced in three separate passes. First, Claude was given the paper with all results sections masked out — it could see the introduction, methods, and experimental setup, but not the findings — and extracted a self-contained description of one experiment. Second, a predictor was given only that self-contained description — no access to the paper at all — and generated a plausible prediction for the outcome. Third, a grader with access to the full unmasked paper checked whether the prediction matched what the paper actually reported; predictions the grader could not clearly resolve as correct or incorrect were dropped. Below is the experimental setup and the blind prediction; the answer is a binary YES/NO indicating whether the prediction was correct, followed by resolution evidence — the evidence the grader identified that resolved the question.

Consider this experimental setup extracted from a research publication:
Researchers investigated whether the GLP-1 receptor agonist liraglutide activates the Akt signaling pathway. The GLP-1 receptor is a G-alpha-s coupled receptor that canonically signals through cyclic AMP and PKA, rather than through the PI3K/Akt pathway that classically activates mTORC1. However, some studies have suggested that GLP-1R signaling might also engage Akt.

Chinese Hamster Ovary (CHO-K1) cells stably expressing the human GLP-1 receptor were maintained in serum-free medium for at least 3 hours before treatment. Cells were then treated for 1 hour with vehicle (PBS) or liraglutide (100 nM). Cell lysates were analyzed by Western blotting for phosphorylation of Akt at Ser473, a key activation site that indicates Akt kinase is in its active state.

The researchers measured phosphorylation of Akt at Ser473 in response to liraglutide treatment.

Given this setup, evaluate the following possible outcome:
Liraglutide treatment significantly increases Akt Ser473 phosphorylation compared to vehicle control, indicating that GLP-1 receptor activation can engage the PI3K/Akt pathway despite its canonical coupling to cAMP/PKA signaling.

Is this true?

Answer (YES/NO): NO